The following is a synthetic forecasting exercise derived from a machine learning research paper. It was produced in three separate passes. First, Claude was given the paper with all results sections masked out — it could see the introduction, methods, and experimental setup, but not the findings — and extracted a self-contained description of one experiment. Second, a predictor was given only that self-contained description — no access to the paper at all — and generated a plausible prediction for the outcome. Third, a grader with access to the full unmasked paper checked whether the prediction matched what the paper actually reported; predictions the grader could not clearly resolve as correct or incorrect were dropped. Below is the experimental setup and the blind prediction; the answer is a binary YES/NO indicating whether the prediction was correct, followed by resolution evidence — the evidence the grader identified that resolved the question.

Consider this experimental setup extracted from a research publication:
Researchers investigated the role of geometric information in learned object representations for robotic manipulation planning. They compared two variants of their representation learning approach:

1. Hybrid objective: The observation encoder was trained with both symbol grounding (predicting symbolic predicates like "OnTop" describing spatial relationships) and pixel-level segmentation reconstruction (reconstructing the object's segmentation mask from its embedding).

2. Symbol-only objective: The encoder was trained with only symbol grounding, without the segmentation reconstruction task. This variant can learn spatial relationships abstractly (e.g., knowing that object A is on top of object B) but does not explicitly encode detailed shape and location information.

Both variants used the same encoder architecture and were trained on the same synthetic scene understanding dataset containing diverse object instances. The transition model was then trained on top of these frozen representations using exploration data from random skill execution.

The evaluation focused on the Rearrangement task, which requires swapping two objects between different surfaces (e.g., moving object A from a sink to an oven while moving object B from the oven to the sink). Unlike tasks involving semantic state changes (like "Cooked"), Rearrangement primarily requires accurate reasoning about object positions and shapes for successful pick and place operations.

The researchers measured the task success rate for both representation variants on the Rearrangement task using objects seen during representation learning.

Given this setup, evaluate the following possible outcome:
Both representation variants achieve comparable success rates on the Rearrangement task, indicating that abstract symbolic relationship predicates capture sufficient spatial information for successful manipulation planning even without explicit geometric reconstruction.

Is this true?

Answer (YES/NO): NO